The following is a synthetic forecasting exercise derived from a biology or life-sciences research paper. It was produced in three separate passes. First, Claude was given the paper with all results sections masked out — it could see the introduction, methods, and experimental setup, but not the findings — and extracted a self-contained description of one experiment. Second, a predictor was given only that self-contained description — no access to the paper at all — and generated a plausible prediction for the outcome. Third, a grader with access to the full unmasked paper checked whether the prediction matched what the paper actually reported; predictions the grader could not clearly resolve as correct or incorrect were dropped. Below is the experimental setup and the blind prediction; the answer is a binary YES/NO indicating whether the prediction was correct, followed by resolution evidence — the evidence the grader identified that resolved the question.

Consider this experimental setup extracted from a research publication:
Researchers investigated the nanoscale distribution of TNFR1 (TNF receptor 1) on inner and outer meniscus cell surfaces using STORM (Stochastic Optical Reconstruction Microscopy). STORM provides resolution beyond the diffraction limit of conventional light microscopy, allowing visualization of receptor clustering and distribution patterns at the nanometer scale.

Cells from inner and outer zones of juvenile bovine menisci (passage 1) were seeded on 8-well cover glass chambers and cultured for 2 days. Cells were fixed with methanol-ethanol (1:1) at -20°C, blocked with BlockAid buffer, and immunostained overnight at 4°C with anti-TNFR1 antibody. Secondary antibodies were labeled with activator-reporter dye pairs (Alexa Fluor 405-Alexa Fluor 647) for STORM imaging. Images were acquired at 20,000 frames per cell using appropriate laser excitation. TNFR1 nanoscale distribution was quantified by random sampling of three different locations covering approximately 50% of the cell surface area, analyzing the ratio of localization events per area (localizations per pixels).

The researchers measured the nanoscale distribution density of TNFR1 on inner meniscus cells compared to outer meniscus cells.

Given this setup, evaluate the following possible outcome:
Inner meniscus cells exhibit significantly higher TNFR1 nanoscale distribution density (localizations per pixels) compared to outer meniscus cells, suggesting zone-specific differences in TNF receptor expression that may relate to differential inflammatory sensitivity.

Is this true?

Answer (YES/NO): YES